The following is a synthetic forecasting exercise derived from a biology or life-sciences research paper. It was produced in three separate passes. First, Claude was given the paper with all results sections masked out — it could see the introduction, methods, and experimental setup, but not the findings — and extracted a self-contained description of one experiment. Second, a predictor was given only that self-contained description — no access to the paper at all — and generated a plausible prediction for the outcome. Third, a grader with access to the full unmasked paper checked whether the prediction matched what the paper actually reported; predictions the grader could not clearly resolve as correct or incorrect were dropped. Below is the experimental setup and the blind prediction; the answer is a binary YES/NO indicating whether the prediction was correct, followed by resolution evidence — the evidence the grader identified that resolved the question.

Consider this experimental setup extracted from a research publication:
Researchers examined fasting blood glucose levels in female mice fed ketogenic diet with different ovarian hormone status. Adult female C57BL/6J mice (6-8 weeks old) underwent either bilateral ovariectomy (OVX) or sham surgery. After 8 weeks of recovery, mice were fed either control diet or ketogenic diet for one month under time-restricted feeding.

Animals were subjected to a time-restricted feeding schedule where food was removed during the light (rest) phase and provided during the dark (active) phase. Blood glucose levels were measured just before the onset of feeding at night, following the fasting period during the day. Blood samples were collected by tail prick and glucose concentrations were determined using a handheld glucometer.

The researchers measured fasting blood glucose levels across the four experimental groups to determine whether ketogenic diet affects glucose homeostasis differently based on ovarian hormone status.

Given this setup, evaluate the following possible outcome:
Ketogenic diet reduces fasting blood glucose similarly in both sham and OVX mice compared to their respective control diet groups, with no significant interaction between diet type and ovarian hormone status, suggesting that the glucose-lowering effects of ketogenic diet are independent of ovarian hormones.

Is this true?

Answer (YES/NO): NO